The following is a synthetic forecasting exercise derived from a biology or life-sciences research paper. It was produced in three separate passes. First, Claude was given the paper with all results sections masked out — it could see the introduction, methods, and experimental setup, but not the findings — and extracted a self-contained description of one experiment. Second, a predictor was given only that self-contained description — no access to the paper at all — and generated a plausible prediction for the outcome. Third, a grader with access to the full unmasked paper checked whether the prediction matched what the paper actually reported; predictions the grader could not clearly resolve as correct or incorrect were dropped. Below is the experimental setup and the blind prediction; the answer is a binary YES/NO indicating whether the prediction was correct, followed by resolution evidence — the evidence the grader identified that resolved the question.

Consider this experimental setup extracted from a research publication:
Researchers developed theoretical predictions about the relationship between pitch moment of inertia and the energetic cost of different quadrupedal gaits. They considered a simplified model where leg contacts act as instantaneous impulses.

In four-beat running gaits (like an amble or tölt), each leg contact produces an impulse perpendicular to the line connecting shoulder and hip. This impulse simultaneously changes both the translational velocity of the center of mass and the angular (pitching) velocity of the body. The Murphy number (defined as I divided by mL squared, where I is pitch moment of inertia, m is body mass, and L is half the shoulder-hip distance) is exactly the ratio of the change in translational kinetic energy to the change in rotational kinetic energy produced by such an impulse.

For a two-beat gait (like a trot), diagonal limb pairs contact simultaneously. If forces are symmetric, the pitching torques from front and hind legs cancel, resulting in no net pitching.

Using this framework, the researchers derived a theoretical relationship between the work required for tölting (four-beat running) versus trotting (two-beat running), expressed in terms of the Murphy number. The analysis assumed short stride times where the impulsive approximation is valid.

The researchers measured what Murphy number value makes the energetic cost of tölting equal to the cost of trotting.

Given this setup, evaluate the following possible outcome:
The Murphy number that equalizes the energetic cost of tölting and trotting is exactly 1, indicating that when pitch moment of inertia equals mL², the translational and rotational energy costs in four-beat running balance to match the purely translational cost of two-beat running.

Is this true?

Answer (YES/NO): YES